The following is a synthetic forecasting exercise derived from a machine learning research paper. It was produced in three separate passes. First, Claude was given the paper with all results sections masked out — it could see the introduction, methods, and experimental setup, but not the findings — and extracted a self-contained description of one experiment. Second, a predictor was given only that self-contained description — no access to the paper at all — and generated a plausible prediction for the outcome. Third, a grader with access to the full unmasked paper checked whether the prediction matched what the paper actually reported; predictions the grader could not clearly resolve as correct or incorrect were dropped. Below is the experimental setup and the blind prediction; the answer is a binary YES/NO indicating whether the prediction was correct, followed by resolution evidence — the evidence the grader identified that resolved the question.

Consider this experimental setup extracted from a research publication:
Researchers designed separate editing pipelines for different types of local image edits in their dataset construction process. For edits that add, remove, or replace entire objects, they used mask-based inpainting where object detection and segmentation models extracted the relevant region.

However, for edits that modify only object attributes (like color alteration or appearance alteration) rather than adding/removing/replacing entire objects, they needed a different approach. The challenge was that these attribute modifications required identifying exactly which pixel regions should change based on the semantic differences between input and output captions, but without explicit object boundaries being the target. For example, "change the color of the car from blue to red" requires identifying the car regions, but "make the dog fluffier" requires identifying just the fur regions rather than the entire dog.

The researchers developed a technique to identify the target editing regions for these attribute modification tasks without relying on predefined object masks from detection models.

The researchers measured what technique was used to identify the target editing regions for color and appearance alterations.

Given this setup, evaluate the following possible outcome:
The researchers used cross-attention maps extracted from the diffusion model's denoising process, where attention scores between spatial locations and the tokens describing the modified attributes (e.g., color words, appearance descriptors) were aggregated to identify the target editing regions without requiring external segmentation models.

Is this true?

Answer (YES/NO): NO